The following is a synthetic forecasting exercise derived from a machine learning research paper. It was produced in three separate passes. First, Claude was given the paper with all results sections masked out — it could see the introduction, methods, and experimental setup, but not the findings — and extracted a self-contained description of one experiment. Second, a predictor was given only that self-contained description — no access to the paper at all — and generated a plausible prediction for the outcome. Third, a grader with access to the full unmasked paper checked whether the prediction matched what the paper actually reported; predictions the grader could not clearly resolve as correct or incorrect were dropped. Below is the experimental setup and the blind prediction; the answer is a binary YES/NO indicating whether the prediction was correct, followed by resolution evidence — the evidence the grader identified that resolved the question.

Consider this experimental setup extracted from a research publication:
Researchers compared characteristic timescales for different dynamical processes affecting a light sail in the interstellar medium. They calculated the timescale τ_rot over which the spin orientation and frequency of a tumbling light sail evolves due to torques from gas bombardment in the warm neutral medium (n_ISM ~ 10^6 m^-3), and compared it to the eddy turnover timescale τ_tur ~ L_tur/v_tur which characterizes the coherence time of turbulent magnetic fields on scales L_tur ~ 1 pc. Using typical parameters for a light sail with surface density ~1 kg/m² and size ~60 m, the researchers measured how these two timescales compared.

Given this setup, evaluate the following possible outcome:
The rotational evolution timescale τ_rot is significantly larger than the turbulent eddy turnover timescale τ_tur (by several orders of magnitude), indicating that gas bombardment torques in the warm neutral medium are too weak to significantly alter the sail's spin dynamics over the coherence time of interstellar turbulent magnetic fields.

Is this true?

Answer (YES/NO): NO